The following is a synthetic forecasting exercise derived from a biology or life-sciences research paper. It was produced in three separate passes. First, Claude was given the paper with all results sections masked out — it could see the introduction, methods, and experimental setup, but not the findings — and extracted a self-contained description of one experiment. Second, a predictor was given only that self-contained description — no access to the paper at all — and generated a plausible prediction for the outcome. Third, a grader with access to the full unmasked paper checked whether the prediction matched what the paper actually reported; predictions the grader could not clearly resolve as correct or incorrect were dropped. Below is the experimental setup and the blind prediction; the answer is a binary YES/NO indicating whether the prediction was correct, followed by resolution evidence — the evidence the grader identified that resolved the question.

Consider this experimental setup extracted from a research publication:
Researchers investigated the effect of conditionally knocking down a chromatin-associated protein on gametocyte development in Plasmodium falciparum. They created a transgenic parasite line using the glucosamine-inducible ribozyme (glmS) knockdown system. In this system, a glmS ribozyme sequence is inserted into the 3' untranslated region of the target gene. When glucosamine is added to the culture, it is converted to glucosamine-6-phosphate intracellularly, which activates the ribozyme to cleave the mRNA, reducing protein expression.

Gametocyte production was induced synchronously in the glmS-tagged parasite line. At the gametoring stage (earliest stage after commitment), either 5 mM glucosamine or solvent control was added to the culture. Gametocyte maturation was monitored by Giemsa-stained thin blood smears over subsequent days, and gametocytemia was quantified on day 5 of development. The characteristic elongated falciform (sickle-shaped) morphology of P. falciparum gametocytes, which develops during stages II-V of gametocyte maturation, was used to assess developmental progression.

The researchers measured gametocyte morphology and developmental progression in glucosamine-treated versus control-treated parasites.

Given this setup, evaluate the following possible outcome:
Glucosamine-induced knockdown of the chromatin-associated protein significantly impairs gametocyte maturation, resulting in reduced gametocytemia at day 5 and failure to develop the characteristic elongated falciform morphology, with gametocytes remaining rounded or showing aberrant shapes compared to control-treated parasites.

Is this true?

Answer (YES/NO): YES